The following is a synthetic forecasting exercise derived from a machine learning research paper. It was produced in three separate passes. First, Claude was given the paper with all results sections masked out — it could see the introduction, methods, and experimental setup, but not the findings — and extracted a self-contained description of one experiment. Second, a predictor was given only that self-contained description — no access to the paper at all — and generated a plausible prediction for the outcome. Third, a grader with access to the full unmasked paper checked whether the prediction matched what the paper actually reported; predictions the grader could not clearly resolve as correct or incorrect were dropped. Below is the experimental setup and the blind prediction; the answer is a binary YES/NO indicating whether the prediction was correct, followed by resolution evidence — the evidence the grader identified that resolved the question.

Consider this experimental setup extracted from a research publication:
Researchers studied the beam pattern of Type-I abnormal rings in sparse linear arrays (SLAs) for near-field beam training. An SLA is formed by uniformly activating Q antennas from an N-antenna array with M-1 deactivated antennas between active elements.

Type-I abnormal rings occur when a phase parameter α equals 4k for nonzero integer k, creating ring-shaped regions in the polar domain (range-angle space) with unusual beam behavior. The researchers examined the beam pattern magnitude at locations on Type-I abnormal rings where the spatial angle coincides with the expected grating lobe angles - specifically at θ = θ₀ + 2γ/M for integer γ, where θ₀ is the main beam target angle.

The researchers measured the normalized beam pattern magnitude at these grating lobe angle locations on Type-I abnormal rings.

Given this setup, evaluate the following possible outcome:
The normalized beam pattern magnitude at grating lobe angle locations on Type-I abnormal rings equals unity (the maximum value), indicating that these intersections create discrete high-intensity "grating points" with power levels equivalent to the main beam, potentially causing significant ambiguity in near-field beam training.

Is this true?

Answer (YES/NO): YES